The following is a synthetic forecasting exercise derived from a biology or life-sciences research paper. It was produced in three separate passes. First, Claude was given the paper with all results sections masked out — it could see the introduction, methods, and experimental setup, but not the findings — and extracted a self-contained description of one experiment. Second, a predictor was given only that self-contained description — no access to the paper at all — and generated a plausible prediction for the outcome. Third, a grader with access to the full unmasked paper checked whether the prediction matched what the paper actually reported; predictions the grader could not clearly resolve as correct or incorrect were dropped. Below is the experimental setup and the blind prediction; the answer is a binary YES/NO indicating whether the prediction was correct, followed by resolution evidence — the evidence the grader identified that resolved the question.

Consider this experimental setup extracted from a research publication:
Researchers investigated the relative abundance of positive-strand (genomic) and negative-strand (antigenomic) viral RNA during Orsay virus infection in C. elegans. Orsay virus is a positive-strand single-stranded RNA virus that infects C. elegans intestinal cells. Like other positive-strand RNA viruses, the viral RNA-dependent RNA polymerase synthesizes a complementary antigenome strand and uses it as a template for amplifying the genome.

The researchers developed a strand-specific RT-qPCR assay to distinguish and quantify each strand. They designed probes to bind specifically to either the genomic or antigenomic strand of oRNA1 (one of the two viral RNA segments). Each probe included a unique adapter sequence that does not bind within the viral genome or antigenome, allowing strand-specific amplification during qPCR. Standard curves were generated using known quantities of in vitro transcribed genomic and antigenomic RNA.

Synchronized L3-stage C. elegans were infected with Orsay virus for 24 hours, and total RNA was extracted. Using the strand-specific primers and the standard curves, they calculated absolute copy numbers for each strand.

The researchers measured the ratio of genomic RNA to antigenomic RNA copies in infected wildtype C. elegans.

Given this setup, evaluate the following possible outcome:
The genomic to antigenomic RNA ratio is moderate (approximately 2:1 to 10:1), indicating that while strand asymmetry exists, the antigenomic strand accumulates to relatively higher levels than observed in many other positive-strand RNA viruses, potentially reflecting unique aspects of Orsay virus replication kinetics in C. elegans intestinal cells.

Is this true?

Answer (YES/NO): NO